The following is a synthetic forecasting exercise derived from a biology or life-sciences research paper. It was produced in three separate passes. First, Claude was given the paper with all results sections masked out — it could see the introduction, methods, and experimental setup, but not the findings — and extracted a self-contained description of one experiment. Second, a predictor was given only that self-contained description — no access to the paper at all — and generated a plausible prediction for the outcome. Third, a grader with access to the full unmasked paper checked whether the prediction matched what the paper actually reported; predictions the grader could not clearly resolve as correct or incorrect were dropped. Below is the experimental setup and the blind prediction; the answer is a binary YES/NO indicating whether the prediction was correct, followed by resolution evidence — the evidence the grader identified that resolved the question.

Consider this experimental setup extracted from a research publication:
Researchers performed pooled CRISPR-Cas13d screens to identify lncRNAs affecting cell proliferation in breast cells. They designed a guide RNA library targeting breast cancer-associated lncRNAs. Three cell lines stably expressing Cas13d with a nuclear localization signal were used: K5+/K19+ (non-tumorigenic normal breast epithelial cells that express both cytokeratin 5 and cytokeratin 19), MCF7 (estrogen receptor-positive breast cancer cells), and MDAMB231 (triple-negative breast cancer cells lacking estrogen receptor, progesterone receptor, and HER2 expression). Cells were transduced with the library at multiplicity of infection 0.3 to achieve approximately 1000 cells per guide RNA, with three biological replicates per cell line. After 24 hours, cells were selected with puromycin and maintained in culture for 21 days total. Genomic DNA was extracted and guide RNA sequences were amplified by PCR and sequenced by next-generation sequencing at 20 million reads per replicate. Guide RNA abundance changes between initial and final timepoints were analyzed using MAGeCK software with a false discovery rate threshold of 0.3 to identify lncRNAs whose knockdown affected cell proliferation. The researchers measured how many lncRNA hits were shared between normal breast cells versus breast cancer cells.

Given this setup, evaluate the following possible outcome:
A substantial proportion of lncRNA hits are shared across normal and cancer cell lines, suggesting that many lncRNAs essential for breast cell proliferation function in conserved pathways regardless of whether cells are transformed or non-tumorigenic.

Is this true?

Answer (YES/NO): NO